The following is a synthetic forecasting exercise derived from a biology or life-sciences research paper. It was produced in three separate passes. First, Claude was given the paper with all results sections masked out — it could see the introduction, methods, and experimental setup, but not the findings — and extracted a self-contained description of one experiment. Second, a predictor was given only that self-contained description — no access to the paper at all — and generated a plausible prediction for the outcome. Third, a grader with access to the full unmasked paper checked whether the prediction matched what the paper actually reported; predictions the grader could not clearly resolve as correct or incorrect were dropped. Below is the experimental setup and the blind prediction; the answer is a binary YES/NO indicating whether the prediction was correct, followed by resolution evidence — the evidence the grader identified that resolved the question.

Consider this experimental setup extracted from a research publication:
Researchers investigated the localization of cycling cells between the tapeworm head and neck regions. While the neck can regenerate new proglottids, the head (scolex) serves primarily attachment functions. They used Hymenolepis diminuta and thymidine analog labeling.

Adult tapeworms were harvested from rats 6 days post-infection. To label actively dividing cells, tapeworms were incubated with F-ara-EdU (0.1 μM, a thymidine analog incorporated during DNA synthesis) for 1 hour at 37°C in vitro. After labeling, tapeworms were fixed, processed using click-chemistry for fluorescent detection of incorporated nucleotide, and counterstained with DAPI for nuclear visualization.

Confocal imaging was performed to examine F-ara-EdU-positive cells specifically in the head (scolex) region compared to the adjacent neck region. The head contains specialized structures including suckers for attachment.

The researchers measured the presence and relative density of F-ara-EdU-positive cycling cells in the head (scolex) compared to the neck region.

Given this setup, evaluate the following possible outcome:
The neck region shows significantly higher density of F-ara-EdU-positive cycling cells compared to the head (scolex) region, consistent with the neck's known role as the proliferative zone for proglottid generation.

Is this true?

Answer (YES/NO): YES